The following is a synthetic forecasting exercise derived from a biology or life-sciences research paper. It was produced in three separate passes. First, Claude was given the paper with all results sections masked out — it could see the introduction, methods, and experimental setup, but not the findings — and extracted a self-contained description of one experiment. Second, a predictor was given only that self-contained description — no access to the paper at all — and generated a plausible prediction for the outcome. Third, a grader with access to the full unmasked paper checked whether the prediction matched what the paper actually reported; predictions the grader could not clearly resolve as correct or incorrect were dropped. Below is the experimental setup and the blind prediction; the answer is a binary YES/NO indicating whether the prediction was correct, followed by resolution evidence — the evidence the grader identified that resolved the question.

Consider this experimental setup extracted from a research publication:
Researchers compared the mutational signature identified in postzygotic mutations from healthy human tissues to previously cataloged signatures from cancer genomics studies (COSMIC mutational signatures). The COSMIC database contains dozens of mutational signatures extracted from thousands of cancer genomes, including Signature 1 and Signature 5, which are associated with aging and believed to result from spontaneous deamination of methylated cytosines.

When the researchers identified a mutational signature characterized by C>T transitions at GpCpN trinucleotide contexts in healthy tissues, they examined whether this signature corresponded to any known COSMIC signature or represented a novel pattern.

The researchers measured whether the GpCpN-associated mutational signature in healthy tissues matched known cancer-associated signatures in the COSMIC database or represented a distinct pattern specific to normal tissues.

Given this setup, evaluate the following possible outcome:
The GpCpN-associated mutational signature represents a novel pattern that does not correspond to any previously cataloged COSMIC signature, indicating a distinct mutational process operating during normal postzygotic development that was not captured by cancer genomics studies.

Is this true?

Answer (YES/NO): YES